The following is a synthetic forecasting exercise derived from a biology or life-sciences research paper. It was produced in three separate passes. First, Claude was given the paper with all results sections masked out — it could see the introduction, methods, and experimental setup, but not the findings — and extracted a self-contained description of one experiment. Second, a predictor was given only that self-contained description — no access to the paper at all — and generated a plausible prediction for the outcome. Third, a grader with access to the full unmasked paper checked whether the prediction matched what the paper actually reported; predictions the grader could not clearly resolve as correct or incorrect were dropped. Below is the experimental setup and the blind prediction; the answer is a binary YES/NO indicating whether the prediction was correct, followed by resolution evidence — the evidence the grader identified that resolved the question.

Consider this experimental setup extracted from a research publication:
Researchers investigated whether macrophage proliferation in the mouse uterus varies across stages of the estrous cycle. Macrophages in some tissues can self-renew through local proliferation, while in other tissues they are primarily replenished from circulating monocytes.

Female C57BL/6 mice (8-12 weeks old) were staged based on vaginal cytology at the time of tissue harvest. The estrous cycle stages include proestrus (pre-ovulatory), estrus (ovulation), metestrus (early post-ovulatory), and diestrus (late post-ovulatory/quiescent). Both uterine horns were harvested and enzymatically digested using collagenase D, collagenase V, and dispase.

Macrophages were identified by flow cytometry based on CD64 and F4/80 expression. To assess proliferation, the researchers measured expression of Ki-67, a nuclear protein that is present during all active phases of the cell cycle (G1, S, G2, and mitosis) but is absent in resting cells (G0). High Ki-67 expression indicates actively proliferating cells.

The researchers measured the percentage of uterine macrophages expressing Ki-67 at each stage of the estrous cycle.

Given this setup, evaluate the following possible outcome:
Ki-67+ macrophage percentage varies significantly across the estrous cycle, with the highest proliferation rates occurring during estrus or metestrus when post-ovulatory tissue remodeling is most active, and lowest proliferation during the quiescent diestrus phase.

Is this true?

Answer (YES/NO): NO